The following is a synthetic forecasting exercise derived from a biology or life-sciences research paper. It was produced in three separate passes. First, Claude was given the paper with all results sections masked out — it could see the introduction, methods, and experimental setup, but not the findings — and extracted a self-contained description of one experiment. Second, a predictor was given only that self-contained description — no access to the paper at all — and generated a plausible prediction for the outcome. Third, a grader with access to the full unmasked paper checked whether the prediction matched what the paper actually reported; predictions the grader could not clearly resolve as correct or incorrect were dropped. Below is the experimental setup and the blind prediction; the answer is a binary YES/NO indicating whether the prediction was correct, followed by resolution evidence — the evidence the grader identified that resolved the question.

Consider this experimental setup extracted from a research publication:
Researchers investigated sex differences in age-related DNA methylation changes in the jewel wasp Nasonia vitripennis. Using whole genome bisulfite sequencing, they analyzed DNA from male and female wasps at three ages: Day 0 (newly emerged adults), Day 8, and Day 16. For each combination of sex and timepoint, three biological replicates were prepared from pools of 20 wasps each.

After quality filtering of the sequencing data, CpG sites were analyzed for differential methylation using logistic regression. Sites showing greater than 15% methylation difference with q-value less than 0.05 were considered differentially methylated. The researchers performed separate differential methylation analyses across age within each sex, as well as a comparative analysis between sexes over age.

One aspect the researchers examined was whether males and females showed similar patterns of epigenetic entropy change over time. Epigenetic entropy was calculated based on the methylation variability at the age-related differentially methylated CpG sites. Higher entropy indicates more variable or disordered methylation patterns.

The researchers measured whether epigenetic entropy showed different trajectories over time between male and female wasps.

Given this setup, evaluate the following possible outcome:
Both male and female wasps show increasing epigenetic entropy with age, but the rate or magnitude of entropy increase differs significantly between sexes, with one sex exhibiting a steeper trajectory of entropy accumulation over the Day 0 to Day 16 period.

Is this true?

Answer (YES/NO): NO